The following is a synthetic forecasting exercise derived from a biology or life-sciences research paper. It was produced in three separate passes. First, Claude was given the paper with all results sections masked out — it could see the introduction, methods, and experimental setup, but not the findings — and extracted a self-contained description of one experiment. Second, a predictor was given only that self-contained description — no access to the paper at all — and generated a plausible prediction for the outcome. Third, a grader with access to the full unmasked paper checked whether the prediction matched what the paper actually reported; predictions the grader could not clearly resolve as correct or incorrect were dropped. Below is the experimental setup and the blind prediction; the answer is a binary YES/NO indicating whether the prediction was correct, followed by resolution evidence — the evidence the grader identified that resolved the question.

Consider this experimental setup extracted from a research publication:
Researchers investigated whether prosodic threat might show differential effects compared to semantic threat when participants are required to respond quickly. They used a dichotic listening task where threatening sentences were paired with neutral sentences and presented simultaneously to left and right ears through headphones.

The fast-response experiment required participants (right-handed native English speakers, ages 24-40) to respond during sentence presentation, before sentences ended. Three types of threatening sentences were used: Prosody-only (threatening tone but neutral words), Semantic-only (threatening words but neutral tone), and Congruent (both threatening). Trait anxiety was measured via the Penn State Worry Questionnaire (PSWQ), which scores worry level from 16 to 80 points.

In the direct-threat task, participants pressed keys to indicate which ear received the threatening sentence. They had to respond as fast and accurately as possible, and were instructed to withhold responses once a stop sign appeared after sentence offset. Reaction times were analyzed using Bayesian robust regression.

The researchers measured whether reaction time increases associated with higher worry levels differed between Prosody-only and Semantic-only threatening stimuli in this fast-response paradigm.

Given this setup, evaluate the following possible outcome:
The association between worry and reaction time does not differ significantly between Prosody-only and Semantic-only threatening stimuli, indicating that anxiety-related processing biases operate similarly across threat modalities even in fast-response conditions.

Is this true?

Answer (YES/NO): YES